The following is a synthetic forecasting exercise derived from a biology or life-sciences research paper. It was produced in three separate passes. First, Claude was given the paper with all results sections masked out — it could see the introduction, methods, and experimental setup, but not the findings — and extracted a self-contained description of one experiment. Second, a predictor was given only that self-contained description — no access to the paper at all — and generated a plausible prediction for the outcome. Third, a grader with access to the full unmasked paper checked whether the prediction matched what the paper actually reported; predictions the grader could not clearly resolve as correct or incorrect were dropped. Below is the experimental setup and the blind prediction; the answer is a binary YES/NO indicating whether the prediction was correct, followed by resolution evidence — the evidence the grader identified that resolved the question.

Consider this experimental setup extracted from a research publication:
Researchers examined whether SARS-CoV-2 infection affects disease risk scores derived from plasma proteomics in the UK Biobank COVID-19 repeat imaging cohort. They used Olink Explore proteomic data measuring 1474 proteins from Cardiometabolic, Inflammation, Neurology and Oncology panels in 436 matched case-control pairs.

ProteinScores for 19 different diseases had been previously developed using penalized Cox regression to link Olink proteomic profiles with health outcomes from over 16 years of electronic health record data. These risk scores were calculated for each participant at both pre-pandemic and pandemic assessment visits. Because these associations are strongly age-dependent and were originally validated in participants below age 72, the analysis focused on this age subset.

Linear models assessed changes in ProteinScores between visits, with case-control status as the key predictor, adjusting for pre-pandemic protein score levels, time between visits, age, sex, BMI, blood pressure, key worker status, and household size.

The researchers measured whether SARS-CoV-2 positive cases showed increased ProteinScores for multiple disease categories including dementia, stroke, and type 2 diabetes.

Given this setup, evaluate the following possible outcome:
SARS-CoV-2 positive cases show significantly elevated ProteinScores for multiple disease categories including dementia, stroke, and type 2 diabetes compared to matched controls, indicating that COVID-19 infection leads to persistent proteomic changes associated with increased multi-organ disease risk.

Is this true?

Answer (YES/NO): NO